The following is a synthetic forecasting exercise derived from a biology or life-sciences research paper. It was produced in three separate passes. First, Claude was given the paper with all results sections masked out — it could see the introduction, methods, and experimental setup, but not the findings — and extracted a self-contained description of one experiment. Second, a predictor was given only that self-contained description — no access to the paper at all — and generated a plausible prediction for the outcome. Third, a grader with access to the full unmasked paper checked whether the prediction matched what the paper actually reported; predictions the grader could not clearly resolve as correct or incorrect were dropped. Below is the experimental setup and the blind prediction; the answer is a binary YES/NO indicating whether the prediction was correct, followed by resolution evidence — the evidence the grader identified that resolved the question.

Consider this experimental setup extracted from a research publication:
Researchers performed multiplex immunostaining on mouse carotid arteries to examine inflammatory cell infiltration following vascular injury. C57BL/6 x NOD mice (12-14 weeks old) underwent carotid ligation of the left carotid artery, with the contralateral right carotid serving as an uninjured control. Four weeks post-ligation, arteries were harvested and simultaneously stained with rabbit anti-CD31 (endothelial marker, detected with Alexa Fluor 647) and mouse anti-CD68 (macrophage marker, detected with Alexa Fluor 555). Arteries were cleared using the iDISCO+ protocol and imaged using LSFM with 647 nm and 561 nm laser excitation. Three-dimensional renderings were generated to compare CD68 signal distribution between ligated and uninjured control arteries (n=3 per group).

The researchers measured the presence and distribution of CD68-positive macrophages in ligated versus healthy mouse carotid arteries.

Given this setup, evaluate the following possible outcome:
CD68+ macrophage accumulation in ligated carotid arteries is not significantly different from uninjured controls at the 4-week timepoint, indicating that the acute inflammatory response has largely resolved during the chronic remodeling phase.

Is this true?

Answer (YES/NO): NO